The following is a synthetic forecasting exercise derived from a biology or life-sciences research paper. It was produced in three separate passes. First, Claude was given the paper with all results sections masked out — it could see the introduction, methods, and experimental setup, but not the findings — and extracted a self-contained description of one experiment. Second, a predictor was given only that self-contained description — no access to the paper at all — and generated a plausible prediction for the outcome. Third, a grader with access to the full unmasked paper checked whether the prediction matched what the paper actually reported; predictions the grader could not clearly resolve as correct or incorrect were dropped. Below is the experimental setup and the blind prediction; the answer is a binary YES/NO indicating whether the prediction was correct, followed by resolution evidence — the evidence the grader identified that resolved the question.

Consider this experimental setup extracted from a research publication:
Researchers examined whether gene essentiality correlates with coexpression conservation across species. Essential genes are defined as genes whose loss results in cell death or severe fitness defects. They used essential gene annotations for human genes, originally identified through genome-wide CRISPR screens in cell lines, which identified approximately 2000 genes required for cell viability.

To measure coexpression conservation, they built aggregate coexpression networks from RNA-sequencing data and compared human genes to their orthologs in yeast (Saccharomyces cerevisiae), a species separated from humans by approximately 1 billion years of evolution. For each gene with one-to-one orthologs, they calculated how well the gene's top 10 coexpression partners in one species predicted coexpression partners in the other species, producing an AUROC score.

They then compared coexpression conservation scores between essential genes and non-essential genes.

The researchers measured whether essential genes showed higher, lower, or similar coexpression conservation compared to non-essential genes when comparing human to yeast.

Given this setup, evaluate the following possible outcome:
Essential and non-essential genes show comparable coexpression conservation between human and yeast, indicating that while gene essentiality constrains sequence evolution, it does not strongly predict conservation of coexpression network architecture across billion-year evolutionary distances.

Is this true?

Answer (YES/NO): NO